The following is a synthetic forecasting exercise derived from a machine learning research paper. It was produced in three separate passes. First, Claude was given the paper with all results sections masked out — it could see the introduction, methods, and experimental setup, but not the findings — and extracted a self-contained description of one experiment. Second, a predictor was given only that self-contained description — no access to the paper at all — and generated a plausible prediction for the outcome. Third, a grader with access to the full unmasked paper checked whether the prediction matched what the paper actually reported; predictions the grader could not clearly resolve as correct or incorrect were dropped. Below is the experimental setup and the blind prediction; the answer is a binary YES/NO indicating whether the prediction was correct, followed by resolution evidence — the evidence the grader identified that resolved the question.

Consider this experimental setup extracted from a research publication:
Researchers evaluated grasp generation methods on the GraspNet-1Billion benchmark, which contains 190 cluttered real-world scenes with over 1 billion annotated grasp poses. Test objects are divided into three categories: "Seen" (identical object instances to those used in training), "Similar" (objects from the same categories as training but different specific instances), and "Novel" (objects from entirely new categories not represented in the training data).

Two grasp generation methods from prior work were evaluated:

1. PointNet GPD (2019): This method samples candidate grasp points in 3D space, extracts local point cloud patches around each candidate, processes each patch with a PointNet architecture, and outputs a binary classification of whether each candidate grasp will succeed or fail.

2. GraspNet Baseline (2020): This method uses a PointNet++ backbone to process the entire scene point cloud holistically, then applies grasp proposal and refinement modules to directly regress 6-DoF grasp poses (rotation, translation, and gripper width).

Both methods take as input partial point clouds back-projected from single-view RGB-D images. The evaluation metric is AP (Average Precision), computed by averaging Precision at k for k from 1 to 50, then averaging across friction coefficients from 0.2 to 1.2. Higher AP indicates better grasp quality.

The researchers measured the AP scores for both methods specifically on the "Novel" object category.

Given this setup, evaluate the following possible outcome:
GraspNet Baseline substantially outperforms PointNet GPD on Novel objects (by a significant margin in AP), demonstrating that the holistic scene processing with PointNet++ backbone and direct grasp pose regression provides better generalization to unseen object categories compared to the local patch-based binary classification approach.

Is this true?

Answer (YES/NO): NO